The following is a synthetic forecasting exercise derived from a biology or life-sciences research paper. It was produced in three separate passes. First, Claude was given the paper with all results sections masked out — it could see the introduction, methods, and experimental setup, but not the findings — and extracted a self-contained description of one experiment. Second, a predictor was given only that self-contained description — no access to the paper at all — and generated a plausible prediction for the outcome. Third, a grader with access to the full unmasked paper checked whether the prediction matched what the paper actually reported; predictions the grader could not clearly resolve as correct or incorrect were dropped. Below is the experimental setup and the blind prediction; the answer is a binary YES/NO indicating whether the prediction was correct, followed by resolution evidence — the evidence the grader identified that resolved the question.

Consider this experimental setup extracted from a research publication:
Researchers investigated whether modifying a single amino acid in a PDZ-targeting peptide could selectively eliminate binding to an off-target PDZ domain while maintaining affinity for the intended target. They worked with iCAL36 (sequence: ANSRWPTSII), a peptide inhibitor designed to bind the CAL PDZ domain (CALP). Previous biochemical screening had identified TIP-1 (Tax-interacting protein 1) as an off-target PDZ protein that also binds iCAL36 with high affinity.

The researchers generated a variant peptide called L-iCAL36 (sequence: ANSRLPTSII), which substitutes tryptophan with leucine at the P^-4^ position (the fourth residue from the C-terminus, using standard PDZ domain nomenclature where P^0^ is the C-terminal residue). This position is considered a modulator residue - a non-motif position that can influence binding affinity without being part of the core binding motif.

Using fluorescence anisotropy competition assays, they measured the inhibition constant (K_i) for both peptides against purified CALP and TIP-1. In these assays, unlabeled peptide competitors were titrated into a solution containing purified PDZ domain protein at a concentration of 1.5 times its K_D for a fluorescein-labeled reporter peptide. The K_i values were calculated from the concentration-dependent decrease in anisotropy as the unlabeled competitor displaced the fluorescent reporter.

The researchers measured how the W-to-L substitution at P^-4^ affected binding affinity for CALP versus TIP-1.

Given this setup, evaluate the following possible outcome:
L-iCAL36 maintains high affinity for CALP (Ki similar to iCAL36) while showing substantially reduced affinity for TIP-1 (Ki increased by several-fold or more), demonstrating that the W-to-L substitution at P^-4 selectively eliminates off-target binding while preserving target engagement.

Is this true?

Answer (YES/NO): NO